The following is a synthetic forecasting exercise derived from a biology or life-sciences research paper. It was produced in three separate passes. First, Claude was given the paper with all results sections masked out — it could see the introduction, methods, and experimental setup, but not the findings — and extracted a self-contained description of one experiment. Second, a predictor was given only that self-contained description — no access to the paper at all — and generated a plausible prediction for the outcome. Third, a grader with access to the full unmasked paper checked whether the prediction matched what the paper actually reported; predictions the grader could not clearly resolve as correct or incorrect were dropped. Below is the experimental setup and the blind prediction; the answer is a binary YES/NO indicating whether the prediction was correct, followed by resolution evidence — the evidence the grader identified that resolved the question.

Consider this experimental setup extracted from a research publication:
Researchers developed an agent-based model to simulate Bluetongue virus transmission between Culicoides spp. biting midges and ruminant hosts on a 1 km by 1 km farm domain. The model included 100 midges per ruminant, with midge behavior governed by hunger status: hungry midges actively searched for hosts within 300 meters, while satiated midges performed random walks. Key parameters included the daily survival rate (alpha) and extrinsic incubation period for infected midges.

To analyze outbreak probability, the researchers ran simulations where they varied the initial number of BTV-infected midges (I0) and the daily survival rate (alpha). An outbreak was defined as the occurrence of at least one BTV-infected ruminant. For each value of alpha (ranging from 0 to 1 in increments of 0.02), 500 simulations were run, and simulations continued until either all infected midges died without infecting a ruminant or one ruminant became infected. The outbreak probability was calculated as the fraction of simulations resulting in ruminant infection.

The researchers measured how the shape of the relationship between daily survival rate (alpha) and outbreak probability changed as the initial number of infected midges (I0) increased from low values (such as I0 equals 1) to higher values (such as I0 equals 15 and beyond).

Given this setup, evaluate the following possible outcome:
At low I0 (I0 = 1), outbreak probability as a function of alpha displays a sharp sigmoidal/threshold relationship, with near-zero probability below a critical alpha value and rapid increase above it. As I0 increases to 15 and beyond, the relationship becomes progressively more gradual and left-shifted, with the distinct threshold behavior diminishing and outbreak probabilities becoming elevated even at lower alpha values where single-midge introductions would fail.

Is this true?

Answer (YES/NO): NO